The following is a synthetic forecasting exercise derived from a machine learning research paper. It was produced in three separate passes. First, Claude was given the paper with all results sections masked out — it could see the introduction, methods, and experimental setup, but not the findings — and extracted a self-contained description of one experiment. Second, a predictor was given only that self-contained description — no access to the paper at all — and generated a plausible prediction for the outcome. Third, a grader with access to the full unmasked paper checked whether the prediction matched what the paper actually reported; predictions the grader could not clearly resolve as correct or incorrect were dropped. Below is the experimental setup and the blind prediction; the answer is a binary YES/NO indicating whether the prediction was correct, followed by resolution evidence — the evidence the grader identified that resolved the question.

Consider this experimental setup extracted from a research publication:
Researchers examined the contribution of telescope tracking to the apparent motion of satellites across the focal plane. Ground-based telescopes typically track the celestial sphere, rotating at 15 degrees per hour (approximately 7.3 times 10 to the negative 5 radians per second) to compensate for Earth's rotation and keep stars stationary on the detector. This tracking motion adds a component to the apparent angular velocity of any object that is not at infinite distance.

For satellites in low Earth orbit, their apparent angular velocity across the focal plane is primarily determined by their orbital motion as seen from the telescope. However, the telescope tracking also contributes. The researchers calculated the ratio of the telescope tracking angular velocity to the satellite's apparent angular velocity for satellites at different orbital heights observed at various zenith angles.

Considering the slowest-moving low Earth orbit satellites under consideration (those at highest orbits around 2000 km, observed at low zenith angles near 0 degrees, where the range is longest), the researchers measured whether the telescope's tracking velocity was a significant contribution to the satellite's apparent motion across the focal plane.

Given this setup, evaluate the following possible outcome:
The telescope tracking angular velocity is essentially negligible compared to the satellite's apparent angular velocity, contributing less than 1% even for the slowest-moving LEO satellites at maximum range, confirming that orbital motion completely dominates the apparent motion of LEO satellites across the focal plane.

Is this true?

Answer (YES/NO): NO